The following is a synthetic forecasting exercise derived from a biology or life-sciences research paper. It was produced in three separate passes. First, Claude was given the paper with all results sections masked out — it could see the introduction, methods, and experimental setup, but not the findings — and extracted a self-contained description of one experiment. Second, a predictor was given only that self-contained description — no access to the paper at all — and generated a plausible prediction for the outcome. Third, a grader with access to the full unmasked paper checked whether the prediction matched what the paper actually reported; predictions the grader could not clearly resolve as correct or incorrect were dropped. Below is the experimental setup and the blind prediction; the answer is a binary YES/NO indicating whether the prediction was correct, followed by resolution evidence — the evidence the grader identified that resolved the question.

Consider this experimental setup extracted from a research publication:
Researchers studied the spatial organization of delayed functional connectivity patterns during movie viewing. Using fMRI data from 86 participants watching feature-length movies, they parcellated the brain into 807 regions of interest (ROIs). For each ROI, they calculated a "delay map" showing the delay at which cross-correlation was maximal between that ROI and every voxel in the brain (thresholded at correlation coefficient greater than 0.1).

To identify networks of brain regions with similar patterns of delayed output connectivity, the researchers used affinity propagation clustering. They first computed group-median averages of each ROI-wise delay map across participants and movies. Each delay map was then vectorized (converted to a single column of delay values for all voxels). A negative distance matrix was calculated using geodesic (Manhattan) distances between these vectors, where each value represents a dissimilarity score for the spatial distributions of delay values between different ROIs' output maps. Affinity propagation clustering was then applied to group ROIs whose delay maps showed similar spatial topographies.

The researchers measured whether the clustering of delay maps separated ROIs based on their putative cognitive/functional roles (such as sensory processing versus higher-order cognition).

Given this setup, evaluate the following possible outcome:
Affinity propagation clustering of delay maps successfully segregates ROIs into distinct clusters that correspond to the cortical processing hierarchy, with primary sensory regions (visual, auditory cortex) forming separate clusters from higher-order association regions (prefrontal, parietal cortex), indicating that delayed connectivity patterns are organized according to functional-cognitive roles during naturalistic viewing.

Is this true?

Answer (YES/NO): YES